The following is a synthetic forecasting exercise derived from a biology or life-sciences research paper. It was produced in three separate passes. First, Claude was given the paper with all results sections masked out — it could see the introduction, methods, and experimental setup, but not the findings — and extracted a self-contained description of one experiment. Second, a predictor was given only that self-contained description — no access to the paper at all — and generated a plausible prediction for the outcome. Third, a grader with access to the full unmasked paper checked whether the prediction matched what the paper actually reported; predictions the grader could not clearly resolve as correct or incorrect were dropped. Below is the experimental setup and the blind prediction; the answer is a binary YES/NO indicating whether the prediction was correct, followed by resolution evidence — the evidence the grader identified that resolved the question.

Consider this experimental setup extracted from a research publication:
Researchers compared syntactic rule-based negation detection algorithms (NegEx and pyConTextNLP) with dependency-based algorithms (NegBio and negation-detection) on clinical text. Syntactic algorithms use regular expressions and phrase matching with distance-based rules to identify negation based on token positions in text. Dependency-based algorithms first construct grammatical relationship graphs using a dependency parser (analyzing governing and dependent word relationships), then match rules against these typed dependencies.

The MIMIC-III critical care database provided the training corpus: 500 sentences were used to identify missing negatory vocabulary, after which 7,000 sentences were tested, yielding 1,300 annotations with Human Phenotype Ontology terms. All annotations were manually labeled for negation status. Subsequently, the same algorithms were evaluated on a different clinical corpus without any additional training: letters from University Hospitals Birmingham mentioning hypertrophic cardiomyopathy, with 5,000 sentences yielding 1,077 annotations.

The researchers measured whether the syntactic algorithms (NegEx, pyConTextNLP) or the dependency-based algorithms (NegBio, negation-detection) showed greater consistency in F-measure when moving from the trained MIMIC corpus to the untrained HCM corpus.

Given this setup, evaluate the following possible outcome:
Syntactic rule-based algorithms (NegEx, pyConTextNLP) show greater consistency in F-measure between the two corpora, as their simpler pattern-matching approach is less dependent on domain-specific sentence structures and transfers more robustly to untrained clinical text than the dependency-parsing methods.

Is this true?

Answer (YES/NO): NO